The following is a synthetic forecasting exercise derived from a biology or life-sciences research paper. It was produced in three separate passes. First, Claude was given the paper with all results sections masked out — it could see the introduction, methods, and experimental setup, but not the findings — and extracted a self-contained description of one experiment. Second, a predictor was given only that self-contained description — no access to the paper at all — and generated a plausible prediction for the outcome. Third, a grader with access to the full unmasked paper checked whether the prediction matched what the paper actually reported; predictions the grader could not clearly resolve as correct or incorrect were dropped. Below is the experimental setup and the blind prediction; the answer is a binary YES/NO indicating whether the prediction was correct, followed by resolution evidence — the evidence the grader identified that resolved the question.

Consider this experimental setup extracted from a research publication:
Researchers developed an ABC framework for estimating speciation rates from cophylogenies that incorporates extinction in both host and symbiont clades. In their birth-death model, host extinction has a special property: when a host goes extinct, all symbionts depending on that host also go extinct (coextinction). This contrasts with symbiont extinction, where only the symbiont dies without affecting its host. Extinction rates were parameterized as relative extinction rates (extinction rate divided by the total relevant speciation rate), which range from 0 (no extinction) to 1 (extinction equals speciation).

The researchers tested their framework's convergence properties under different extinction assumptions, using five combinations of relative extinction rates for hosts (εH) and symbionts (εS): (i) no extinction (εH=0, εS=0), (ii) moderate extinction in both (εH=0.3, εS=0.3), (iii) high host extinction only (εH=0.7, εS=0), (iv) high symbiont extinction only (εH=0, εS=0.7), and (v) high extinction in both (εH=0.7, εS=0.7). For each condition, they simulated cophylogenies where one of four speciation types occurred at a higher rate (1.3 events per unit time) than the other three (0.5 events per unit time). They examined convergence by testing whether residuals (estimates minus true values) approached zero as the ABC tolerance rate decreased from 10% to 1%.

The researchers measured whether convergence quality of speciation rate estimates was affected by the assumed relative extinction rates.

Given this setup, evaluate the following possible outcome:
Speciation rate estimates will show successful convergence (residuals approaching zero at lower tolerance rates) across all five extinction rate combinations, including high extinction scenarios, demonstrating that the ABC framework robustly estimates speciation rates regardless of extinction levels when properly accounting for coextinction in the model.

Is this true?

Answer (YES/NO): YES